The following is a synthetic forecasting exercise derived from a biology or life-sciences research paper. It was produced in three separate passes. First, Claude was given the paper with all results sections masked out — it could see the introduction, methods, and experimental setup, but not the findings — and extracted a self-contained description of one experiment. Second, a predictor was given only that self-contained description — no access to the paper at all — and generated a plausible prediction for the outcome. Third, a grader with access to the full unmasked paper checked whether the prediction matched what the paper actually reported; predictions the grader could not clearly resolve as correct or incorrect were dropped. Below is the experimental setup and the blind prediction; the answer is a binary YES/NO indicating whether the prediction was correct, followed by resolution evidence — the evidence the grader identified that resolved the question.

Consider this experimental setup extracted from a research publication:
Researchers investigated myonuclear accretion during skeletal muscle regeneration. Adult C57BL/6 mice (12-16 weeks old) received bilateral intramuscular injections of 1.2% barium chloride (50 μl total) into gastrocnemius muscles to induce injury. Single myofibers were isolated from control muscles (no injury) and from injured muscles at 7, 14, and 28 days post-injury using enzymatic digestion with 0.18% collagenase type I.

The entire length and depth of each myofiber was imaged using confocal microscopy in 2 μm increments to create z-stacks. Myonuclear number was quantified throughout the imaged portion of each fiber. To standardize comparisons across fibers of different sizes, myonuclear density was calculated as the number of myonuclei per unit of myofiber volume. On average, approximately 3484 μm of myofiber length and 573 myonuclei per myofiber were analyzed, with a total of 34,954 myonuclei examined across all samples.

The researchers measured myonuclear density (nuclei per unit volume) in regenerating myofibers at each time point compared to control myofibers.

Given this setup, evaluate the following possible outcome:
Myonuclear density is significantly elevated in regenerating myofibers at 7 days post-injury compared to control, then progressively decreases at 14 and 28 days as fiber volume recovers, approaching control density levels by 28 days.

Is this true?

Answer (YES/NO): NO